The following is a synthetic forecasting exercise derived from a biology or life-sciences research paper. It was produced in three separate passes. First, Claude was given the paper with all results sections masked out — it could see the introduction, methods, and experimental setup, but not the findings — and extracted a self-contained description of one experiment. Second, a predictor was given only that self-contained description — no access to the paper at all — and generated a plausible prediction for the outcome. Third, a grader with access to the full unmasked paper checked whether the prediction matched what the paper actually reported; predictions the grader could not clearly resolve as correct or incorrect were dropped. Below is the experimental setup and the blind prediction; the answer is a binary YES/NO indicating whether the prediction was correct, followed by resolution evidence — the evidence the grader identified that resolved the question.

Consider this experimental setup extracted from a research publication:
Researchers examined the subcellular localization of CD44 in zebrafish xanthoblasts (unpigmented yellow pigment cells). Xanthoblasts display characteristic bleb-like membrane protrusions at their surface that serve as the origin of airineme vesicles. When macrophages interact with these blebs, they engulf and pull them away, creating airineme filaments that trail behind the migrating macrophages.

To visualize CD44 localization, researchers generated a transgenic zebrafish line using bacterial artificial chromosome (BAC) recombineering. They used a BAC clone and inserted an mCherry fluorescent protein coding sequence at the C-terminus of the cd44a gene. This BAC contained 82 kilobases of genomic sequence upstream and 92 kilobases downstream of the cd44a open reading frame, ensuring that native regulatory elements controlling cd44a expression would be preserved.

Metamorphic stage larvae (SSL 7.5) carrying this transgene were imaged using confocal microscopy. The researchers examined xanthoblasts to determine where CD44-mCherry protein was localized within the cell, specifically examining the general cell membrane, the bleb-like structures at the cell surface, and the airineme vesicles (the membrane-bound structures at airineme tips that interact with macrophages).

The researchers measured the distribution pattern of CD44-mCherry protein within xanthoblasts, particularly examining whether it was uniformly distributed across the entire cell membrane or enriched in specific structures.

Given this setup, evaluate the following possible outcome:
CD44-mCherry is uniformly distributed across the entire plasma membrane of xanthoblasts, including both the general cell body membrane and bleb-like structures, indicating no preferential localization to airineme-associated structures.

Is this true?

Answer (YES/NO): NO